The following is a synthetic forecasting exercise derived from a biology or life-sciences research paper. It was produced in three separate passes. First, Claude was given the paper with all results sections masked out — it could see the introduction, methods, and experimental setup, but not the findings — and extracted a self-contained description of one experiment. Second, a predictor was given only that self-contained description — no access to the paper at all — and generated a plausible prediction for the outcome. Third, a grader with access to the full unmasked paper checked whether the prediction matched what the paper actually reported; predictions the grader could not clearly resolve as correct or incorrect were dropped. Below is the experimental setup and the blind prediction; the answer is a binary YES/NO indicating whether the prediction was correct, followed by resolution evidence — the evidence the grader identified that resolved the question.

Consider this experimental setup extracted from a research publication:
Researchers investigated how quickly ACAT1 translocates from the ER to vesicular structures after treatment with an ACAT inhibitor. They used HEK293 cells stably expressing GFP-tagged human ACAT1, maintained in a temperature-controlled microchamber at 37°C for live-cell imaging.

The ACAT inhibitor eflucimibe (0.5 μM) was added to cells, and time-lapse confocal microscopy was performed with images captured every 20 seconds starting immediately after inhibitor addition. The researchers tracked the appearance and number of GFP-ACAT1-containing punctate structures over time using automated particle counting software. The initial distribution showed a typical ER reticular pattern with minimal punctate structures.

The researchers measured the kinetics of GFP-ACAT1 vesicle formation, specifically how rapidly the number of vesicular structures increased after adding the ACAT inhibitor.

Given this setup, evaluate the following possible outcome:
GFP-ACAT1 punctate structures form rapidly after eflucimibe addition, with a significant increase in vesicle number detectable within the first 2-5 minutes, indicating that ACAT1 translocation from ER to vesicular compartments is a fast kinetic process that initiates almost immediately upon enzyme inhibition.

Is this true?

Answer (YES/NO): YES